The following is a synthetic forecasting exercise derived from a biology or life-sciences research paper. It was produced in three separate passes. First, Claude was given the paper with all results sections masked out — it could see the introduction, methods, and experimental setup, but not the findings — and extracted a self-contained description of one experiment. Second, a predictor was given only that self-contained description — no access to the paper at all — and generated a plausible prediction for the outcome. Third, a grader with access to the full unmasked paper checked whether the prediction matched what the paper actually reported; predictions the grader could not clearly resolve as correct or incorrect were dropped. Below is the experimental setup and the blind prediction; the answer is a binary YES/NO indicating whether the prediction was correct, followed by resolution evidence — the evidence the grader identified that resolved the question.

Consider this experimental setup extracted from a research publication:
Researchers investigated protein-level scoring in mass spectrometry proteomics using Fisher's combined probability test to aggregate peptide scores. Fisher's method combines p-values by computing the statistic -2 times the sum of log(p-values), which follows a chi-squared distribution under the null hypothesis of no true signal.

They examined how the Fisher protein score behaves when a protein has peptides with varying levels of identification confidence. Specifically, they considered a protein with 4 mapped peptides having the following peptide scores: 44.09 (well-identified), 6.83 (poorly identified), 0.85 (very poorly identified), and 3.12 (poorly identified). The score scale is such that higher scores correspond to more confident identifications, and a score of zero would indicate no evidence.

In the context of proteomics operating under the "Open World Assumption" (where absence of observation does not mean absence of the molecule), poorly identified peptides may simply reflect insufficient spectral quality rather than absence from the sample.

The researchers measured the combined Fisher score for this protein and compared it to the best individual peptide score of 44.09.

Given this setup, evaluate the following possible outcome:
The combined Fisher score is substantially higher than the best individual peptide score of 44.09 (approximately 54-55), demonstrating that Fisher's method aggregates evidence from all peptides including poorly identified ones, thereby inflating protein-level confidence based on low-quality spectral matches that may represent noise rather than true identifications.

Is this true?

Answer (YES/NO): NO